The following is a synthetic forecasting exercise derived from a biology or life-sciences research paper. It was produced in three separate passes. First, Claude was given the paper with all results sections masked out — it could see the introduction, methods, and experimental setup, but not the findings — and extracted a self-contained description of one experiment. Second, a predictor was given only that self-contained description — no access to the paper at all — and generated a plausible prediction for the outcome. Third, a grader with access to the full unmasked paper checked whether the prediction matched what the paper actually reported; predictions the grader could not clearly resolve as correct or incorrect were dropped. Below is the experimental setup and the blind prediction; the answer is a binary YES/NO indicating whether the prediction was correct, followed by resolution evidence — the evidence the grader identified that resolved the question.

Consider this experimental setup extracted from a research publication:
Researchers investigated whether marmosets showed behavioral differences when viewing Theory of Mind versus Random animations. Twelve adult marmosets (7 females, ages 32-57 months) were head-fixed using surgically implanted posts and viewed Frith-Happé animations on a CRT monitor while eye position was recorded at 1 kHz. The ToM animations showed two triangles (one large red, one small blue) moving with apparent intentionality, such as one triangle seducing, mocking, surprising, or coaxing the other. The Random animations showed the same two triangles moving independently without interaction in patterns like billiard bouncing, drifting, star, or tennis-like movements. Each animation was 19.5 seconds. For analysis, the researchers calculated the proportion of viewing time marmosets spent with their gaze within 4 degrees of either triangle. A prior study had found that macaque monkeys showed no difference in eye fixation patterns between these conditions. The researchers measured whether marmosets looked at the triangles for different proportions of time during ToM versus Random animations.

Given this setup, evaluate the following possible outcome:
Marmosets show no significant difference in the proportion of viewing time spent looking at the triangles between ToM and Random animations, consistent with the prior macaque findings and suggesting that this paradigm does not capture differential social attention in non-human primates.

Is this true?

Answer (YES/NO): NO